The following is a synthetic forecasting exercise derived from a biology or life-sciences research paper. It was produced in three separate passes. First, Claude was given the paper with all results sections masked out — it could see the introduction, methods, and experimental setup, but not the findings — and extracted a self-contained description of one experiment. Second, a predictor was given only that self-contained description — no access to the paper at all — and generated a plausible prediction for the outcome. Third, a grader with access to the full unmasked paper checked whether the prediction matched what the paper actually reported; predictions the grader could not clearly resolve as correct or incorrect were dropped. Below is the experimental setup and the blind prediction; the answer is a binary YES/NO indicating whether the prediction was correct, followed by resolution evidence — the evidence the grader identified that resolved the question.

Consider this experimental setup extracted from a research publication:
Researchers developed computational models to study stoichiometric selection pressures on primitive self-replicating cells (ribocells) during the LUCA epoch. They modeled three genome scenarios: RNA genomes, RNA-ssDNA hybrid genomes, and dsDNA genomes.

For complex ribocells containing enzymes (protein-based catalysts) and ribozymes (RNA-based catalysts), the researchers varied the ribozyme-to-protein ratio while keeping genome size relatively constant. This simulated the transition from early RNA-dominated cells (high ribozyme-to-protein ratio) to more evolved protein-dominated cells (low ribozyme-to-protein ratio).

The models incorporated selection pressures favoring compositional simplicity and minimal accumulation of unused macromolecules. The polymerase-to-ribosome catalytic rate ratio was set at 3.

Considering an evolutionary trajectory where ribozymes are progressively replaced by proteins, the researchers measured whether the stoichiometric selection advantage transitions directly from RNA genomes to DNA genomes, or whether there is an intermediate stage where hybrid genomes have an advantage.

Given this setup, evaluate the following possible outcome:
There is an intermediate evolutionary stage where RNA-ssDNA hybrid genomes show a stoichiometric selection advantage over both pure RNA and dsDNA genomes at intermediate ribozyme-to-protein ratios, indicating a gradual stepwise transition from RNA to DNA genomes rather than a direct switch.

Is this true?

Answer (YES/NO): NO